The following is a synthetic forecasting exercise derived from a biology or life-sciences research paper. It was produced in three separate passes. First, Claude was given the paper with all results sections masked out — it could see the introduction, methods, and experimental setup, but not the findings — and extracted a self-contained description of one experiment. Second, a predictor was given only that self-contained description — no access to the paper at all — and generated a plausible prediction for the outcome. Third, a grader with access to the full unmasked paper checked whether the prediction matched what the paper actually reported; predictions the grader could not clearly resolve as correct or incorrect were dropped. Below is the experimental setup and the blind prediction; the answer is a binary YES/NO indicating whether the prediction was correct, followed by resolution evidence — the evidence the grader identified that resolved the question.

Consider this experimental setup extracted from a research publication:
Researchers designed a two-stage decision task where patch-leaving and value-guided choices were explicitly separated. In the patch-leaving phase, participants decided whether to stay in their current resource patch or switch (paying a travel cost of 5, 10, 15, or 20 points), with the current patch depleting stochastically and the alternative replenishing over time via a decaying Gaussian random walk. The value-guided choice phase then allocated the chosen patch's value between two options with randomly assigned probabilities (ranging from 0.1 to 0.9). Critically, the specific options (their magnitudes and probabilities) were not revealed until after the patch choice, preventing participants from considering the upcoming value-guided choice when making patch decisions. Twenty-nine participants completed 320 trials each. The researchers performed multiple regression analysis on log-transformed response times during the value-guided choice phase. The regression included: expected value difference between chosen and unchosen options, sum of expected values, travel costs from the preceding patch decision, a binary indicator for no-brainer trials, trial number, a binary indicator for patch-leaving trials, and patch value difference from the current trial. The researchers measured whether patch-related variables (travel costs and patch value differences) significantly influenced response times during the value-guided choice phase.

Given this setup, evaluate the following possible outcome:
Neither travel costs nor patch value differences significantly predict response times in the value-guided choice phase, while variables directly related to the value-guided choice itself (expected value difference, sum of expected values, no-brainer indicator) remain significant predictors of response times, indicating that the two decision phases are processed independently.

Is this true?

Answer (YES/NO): NO